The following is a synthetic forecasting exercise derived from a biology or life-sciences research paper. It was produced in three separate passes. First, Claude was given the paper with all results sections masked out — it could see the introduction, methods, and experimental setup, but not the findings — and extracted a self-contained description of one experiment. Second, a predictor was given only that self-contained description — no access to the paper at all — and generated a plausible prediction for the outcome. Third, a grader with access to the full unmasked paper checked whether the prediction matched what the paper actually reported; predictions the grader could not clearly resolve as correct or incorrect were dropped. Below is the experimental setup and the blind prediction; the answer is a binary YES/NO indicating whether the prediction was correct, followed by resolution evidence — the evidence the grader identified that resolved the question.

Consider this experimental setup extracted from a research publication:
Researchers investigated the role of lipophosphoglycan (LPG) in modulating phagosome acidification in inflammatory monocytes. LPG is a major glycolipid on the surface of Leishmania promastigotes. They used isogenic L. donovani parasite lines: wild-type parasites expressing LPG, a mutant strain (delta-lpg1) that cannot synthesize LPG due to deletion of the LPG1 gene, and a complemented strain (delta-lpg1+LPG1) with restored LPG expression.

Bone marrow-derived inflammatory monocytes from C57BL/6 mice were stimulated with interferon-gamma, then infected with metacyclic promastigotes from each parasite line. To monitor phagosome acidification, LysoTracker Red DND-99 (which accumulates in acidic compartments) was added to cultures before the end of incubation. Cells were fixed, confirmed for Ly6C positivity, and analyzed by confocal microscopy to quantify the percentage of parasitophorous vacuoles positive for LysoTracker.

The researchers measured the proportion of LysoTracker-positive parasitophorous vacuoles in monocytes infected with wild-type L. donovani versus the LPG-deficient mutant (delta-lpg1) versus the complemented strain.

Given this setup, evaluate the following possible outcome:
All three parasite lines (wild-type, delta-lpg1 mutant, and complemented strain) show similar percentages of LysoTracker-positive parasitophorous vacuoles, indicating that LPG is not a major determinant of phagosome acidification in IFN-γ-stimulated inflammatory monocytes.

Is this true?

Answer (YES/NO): NO